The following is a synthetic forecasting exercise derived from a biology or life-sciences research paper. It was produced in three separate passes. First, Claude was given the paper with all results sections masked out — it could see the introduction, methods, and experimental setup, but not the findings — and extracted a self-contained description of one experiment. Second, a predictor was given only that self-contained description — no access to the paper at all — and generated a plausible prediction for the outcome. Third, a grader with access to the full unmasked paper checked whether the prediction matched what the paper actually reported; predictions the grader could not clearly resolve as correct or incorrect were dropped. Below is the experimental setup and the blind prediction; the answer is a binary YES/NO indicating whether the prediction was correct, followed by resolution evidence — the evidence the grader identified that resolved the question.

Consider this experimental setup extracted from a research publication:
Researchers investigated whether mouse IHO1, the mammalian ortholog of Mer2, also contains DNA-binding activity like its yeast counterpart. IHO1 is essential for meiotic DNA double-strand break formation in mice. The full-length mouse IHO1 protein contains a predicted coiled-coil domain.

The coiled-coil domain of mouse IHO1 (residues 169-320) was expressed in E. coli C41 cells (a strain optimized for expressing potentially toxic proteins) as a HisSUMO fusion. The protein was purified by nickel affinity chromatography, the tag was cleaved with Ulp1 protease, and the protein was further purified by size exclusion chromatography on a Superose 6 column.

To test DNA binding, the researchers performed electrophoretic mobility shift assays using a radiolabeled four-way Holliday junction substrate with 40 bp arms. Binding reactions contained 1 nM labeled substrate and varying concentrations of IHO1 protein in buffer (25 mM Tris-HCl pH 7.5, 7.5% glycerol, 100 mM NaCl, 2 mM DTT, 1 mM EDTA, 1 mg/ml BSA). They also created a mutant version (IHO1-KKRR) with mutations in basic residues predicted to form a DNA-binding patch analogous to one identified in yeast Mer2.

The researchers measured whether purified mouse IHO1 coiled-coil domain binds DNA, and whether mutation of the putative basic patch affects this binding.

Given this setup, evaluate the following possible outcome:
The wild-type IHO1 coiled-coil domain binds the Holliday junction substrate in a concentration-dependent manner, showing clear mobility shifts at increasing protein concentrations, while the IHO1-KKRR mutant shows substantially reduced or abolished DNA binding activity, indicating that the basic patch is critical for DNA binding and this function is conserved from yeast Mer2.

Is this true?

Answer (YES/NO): YES